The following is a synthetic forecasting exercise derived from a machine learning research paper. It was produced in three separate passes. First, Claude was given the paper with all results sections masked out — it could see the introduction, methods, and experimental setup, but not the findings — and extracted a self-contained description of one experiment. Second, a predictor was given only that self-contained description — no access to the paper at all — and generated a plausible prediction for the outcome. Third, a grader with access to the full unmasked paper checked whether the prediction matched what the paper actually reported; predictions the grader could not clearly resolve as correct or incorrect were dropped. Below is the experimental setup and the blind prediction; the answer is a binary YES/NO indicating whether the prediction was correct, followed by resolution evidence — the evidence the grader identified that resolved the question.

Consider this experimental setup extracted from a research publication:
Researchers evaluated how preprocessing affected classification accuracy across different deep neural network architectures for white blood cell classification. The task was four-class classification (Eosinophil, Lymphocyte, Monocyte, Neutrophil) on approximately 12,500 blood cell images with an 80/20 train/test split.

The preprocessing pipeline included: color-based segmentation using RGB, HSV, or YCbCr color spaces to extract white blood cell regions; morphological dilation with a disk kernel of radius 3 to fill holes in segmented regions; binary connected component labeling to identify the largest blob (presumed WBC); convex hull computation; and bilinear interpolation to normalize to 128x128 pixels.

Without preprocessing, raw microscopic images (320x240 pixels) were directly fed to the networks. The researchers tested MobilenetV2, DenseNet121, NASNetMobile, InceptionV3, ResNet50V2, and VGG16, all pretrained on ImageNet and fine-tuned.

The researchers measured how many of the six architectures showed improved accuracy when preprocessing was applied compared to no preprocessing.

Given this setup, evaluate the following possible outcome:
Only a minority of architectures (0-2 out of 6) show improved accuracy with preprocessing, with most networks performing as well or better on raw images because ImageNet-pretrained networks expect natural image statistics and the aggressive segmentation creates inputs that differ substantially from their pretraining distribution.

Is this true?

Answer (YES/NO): NO